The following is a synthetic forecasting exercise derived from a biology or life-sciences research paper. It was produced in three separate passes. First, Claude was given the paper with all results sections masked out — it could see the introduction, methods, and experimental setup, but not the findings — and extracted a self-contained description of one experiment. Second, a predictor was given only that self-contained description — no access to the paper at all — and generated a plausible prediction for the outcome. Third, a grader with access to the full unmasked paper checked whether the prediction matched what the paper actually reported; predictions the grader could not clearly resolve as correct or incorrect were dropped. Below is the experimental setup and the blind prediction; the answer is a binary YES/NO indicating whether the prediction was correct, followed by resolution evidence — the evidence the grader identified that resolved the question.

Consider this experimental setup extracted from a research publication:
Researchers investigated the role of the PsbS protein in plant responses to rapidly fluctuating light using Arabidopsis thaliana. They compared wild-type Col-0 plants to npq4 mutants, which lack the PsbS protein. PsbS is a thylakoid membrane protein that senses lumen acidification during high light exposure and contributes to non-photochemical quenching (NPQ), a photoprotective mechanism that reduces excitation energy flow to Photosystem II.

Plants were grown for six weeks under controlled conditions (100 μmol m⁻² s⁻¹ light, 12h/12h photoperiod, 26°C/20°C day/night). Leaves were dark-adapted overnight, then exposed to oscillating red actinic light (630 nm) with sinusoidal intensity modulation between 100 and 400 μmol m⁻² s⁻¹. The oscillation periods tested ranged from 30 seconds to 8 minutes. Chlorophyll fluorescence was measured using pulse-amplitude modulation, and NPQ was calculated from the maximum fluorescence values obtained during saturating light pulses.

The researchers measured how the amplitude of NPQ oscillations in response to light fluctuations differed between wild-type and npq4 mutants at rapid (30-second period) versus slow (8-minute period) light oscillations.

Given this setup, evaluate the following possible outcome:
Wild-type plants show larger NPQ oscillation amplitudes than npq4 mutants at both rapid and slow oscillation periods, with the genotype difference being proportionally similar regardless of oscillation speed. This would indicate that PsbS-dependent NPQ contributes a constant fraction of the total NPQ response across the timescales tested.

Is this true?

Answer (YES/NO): NO